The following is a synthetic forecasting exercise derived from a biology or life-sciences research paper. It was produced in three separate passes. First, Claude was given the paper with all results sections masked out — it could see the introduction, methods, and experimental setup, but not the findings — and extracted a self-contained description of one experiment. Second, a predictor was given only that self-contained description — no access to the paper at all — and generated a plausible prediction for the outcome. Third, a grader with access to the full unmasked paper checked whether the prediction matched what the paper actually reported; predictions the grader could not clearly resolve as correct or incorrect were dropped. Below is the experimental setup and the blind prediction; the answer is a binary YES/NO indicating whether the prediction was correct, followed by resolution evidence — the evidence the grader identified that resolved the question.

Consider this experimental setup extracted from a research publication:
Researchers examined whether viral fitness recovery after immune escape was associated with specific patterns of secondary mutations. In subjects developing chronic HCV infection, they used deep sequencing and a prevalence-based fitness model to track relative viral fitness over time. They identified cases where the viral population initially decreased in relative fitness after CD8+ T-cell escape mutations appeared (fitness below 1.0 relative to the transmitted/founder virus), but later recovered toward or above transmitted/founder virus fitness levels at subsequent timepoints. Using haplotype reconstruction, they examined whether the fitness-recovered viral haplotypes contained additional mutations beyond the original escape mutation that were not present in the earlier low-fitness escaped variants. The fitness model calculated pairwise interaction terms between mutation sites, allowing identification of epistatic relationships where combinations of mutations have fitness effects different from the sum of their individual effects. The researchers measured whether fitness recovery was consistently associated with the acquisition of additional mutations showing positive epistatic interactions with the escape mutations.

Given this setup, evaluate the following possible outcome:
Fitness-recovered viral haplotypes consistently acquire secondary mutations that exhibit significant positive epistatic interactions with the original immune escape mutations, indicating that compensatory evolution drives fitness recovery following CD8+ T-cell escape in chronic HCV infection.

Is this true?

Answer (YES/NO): YES